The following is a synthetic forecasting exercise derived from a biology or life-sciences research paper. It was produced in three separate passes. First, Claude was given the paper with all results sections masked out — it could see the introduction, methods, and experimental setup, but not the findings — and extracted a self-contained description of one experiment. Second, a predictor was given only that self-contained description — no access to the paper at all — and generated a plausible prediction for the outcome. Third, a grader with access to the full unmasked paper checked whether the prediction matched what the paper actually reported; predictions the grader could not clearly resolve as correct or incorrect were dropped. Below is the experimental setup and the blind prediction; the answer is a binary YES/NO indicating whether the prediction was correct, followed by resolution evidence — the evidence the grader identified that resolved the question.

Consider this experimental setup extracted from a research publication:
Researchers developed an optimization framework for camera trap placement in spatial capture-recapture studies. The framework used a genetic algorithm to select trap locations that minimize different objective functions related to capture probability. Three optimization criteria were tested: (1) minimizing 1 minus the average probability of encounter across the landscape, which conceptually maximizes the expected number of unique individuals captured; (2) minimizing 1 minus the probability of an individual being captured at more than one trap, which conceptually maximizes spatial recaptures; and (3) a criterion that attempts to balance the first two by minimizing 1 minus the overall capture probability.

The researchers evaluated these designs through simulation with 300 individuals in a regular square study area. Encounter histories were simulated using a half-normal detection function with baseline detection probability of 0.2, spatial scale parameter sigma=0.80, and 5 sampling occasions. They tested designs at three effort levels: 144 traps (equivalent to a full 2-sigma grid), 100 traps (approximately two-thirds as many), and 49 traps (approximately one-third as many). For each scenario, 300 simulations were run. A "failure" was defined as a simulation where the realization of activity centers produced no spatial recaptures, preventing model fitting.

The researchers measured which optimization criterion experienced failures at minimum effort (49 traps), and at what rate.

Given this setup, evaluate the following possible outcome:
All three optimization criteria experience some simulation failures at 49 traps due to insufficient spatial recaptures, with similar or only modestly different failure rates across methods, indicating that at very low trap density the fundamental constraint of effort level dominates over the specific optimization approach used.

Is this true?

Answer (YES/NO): NO